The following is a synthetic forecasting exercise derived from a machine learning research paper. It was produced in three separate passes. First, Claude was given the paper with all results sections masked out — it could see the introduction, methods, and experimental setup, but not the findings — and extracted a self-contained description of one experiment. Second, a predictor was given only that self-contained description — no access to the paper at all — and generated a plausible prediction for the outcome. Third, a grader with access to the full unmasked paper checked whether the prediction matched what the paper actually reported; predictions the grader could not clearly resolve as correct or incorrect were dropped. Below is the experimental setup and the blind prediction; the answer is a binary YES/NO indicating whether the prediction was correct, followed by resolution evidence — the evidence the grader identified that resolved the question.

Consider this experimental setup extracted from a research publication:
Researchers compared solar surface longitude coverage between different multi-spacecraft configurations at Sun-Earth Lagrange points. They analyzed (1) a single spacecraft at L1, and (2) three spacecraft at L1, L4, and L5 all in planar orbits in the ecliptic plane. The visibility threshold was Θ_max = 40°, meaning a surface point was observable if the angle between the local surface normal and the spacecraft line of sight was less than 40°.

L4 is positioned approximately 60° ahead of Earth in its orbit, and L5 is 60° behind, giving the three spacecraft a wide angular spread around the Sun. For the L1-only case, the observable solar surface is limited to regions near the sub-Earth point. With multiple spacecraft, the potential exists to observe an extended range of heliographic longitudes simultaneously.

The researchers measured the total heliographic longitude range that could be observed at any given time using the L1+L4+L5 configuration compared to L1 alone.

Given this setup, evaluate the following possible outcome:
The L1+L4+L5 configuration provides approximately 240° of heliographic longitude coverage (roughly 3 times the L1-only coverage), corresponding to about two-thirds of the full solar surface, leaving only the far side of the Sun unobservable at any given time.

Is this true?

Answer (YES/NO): NO